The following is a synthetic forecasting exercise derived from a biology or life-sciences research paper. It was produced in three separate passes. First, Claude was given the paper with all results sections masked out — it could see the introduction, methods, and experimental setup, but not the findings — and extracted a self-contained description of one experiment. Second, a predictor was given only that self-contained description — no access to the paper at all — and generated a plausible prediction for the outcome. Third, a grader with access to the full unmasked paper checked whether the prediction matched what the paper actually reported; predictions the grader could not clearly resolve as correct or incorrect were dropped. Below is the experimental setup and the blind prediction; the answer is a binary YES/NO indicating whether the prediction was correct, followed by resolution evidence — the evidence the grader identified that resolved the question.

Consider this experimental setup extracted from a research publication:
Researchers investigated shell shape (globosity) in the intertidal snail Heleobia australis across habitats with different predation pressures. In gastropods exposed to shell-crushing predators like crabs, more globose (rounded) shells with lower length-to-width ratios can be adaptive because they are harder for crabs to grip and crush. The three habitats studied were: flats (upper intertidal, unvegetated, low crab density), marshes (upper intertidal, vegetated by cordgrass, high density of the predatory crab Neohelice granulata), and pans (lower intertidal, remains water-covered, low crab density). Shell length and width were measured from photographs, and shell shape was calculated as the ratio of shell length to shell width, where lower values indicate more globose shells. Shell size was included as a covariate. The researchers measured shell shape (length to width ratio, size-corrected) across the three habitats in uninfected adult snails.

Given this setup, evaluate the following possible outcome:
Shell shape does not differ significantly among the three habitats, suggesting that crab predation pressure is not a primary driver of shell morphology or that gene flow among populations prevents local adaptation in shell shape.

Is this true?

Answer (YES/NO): NO